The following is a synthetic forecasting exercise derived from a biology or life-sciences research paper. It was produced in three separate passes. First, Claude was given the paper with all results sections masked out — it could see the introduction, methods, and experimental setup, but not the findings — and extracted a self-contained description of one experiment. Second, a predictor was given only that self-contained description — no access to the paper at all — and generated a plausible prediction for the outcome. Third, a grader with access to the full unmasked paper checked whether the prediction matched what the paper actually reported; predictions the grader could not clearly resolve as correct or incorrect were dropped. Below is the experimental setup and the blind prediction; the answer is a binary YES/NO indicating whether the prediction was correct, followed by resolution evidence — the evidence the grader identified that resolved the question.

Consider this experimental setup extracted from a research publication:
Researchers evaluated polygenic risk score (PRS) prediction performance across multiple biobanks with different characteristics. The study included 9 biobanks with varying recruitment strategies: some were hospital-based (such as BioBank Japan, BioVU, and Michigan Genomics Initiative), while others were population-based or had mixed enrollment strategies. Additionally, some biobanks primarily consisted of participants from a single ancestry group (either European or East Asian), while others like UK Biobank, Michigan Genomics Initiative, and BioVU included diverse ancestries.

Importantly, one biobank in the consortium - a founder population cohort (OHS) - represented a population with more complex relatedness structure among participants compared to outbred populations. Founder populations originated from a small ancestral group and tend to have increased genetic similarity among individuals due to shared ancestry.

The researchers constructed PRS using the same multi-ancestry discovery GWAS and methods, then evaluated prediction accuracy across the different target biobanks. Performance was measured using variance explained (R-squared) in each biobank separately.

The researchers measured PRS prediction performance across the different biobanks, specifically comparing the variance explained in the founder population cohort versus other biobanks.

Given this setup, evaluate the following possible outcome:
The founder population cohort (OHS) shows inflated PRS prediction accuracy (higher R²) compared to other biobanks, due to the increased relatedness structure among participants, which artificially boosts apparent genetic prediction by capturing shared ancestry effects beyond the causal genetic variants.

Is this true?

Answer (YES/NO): YES